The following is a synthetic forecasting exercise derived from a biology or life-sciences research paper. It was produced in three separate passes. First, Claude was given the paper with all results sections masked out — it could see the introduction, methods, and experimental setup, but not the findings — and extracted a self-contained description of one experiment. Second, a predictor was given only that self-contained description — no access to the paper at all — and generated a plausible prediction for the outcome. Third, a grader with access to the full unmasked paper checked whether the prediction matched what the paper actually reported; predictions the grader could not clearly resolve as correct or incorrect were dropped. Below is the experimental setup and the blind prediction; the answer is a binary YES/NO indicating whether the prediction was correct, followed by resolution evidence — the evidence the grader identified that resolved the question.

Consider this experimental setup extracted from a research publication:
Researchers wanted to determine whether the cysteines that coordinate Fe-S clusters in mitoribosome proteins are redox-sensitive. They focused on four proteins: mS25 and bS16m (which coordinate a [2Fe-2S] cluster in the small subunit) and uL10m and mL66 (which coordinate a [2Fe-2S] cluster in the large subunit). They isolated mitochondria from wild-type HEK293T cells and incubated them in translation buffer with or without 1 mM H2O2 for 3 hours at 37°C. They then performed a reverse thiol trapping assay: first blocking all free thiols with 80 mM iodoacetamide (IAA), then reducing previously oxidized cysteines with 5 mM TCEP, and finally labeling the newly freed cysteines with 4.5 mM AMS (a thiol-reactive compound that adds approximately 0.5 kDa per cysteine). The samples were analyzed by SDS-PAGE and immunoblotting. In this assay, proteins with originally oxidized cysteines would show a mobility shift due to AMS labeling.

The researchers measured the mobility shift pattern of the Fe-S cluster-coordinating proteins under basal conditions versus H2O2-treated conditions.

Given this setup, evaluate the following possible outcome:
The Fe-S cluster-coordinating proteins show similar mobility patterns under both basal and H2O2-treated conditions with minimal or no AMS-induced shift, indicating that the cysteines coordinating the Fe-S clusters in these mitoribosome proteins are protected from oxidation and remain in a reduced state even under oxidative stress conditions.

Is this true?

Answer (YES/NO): NO